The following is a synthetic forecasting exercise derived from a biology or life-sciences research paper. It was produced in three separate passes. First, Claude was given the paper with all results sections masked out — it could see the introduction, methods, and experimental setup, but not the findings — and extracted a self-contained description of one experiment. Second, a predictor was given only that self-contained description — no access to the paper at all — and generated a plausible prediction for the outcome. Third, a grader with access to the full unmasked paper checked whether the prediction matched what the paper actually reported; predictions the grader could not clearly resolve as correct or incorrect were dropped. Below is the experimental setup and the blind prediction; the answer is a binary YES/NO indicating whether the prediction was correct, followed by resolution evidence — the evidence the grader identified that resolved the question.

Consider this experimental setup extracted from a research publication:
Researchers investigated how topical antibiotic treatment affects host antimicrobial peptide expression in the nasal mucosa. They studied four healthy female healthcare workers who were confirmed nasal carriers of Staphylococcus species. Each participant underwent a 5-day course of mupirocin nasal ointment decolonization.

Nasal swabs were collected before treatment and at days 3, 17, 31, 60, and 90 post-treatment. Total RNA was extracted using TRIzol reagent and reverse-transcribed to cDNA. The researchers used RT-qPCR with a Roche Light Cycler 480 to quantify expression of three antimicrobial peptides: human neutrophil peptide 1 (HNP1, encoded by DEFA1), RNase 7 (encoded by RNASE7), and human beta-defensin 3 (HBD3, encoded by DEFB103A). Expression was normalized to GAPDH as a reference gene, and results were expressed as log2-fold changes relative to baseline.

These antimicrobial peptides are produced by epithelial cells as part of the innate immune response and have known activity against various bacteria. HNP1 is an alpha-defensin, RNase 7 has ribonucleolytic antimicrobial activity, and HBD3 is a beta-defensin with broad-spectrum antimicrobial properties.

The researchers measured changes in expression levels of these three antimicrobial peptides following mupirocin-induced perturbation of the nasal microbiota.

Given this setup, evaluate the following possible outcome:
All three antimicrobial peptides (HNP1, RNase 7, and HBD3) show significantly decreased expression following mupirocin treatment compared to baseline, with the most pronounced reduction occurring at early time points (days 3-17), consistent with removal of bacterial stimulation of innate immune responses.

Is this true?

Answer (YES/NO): NO